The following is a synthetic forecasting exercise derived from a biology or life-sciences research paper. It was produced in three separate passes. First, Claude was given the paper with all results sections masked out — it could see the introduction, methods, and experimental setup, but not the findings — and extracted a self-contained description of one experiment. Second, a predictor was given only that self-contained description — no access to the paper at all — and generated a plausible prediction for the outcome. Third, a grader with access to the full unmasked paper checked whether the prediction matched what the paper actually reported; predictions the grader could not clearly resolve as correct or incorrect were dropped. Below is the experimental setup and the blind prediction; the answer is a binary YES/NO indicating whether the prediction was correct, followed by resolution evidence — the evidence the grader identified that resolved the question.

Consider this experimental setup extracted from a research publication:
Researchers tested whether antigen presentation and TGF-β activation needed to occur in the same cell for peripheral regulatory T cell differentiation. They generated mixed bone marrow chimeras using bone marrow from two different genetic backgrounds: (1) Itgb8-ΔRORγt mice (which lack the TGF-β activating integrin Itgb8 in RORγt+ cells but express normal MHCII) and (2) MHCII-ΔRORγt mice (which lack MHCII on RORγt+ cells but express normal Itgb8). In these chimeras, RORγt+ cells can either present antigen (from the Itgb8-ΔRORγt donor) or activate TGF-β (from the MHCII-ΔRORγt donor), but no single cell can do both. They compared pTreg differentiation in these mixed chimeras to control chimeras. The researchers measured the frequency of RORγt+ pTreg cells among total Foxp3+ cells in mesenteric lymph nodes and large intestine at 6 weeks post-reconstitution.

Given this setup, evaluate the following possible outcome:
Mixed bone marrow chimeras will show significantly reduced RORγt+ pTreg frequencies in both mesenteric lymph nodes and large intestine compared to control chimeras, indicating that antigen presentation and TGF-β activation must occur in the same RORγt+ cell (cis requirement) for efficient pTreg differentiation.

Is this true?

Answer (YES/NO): YES